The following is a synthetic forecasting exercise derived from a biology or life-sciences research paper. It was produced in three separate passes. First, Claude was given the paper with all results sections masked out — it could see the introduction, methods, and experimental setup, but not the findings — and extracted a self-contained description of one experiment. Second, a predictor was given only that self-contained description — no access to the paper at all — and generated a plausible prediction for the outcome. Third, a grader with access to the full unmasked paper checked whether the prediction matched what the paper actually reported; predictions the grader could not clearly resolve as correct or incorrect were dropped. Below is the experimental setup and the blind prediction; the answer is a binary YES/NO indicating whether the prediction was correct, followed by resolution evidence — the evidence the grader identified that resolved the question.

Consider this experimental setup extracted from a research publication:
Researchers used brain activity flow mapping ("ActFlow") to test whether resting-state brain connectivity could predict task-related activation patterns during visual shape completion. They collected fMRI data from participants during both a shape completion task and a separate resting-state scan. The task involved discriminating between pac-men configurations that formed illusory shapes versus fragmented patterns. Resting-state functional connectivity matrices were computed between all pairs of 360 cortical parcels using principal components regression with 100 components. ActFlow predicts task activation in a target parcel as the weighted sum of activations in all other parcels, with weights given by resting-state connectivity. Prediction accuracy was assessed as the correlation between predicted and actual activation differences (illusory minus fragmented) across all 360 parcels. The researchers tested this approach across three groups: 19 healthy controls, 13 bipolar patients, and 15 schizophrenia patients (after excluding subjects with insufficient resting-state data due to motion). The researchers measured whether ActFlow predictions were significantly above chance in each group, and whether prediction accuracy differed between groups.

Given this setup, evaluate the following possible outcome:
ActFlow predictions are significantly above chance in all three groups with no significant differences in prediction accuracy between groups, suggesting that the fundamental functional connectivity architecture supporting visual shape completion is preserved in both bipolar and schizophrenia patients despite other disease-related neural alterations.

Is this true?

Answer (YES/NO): YES